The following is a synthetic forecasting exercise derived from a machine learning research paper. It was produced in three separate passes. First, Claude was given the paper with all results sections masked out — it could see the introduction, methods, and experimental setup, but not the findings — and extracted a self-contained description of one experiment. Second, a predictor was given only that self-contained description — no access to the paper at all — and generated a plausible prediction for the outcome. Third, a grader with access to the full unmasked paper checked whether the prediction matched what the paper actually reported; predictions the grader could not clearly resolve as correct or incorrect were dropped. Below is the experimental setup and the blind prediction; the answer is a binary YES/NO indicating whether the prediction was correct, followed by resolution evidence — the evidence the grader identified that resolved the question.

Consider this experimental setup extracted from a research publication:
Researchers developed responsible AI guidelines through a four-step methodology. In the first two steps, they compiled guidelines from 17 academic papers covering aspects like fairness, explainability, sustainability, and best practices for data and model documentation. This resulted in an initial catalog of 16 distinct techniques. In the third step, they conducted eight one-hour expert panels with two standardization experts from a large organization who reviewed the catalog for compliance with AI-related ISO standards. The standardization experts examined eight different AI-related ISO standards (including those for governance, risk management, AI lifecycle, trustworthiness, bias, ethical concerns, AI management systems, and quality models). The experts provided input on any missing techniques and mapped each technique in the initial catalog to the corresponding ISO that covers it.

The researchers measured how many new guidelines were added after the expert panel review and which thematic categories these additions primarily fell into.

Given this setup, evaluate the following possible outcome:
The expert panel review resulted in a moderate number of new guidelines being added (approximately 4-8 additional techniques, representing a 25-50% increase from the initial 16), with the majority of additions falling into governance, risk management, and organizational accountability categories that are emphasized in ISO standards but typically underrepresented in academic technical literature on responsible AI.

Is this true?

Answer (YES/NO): NO